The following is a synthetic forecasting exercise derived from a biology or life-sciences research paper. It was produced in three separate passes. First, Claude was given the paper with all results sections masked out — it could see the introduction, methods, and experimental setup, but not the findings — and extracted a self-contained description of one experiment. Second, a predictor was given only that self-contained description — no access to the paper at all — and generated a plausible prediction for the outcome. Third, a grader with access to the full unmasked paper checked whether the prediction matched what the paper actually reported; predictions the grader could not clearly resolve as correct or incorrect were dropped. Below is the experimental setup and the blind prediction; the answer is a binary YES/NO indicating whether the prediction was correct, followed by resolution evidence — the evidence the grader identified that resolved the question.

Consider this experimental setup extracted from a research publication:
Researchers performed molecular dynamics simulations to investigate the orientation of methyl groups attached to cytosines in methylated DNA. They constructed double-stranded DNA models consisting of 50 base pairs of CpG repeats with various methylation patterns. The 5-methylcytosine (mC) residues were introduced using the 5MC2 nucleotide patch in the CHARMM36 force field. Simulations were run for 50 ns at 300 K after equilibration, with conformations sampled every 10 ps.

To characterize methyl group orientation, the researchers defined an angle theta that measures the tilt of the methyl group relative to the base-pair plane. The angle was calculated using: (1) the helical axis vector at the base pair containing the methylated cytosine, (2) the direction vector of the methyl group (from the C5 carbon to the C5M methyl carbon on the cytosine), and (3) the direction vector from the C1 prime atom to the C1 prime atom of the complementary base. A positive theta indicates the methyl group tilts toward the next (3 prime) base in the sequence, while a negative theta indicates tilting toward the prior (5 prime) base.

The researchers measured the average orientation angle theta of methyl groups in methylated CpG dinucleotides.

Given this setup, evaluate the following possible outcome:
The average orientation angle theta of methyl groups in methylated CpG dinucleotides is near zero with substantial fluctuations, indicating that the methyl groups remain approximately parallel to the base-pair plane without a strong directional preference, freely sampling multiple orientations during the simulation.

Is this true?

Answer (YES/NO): NO